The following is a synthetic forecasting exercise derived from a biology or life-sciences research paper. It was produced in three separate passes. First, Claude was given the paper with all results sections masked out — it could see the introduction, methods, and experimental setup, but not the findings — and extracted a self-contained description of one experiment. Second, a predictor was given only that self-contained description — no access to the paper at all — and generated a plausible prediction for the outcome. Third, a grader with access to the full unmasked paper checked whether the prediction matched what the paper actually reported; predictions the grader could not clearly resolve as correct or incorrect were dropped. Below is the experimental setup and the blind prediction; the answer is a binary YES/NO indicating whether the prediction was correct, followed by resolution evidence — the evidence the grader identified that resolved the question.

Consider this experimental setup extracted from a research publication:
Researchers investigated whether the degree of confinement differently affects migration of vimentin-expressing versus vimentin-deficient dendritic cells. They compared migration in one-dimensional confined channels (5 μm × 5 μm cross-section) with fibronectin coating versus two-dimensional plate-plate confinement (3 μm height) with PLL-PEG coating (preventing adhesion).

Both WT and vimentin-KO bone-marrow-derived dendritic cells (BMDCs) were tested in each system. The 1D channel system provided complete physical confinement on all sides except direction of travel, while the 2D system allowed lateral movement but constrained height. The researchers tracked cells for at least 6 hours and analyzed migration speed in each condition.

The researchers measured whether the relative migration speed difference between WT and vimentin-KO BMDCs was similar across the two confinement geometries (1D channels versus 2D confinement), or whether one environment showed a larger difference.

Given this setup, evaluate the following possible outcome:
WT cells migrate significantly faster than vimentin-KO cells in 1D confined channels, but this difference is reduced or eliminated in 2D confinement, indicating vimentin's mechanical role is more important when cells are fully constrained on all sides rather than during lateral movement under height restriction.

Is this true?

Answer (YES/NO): NO